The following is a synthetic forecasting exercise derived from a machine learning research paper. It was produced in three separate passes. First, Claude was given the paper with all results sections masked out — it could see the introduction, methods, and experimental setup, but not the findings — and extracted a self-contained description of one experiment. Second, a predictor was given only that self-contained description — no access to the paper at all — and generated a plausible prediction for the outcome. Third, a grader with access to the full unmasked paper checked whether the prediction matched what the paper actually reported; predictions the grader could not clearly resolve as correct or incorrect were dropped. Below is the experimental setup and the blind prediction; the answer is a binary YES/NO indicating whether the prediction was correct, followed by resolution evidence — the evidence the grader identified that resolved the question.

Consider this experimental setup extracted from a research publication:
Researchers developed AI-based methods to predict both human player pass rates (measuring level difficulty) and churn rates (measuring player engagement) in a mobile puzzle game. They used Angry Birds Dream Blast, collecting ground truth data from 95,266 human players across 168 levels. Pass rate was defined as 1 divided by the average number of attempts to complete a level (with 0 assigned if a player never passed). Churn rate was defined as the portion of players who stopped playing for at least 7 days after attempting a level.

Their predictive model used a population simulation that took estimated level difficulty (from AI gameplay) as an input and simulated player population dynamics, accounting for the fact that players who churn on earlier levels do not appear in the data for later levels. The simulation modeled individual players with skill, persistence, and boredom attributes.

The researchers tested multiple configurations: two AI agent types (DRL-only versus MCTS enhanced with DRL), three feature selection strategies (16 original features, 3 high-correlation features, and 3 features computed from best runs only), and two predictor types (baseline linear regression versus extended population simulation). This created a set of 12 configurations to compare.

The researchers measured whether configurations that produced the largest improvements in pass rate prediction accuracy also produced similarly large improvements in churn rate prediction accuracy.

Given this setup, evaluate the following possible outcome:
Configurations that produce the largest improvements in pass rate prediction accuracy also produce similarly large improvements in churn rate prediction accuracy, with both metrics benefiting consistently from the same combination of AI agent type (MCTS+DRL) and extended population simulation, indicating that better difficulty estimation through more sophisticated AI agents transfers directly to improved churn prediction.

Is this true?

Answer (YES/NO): NO